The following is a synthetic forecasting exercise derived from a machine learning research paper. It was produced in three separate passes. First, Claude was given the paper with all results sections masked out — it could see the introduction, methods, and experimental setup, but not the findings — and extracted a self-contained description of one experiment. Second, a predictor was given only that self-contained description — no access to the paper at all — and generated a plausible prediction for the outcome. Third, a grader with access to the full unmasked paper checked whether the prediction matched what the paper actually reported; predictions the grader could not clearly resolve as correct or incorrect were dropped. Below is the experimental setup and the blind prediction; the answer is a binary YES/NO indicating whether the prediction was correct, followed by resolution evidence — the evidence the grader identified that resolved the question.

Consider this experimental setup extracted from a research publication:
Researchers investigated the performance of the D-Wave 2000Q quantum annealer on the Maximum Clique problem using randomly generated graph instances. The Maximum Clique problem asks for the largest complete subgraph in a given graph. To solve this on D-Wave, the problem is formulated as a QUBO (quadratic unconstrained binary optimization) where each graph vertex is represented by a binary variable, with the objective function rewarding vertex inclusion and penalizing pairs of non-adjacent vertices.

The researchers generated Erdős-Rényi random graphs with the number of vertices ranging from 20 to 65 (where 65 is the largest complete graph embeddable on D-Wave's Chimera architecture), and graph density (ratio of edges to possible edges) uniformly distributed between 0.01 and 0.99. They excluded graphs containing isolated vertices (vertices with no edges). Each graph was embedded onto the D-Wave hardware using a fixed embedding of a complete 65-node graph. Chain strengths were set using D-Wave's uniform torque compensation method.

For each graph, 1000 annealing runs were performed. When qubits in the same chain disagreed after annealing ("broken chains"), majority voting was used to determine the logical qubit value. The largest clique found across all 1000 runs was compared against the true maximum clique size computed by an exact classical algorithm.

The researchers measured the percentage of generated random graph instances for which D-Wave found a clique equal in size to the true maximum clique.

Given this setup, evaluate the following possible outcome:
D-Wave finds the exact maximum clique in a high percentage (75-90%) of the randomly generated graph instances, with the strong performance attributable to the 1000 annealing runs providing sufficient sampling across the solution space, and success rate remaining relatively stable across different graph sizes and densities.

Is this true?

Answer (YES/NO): NO